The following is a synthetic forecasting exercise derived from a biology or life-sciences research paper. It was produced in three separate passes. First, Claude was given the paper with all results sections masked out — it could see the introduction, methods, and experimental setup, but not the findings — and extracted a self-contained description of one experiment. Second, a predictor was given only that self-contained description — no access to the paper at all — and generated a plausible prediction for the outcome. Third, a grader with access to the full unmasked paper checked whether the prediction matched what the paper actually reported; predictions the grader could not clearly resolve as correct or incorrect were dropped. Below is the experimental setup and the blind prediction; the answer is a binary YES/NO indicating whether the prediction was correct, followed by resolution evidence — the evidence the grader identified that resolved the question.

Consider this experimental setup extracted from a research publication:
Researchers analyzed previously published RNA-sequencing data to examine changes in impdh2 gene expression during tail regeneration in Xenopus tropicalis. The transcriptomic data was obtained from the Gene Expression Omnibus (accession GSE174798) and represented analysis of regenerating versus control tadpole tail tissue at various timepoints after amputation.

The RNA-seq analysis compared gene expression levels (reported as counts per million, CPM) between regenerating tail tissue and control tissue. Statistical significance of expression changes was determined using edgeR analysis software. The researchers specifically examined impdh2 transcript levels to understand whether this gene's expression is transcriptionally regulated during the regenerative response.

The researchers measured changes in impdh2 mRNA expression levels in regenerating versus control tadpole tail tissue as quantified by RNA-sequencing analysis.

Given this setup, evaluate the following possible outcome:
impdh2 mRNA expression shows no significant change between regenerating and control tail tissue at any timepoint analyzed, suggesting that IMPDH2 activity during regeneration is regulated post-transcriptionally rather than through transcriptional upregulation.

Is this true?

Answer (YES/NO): YES